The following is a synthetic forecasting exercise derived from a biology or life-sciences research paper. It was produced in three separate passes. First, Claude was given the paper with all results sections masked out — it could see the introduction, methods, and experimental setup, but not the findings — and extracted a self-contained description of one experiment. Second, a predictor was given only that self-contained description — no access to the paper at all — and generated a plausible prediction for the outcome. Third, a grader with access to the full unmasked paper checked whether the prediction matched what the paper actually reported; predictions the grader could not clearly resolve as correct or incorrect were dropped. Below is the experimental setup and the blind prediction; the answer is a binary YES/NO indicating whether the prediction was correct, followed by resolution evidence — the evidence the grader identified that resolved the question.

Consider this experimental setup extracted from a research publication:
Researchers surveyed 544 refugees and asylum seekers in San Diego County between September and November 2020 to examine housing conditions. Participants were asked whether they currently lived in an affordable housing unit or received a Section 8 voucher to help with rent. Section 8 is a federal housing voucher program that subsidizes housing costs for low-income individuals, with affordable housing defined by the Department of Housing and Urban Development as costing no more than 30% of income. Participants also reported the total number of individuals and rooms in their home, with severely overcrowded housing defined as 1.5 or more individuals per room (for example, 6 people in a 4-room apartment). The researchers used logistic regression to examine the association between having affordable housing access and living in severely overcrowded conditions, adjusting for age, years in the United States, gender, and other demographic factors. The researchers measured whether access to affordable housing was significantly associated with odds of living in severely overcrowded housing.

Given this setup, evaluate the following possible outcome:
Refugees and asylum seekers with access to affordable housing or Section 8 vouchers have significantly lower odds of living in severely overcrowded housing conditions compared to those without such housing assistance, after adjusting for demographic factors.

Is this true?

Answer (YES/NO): YES